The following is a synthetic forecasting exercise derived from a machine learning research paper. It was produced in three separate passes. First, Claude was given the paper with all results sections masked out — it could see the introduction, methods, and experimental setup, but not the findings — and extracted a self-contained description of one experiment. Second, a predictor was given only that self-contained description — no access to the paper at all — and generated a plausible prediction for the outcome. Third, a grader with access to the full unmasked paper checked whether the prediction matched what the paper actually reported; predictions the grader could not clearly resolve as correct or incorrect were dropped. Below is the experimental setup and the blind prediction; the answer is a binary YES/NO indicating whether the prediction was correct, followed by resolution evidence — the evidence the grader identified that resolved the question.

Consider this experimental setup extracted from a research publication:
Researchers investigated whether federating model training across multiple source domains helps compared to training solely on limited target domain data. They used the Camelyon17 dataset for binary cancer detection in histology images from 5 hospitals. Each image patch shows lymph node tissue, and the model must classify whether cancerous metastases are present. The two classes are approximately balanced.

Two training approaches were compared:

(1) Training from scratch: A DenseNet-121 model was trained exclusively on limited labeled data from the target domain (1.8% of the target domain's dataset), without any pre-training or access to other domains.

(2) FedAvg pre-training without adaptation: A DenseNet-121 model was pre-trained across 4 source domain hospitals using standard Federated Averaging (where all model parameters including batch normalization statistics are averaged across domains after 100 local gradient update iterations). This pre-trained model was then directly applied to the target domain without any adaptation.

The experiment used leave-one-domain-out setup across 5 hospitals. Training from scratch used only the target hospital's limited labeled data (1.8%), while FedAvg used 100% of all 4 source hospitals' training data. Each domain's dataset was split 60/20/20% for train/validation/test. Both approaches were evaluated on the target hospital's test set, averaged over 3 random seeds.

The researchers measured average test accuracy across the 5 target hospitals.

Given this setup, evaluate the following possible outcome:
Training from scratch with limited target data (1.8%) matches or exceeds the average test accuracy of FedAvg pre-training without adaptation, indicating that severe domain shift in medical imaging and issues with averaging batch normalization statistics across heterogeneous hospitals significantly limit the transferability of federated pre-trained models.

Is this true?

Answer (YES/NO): YES